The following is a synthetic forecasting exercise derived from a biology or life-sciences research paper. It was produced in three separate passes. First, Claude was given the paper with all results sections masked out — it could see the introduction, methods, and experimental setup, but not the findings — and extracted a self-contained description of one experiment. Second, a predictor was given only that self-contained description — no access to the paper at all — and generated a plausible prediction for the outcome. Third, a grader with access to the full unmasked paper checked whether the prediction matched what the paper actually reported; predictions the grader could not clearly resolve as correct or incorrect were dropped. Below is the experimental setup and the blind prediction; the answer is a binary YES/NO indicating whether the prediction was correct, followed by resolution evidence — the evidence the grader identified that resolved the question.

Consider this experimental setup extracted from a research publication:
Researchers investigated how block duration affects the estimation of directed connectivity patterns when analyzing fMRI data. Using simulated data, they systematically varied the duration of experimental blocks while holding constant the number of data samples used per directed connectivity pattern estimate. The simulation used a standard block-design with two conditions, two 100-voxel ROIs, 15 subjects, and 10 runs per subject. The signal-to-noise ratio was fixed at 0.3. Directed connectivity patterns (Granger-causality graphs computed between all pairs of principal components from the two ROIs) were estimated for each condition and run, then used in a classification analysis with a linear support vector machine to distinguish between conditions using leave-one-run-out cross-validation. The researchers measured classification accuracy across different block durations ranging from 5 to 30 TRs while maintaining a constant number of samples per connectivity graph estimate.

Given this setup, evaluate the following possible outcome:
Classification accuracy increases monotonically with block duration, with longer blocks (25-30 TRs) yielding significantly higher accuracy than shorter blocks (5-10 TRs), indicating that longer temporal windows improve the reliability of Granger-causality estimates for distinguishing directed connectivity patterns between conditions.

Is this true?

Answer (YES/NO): NO